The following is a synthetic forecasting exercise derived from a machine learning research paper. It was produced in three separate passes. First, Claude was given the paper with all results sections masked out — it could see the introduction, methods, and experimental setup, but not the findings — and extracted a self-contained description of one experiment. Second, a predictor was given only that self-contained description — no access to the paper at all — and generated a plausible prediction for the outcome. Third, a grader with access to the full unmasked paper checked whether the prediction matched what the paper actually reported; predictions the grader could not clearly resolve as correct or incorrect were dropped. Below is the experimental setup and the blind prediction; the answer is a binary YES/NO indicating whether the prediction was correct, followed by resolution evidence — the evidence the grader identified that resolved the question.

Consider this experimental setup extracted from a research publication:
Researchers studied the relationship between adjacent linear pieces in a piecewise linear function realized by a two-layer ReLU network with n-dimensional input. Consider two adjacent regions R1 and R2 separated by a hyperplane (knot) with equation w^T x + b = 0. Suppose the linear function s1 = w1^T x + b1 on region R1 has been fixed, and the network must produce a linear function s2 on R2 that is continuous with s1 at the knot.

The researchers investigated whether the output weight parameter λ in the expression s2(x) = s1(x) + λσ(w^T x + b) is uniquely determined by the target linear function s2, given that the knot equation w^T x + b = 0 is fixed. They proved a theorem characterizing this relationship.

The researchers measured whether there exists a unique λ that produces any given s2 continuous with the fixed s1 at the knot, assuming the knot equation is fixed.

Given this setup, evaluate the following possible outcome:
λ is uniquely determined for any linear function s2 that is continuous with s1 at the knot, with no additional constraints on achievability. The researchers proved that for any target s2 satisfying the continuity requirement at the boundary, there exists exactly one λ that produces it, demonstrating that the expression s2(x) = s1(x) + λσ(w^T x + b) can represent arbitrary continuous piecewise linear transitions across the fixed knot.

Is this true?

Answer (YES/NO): YES